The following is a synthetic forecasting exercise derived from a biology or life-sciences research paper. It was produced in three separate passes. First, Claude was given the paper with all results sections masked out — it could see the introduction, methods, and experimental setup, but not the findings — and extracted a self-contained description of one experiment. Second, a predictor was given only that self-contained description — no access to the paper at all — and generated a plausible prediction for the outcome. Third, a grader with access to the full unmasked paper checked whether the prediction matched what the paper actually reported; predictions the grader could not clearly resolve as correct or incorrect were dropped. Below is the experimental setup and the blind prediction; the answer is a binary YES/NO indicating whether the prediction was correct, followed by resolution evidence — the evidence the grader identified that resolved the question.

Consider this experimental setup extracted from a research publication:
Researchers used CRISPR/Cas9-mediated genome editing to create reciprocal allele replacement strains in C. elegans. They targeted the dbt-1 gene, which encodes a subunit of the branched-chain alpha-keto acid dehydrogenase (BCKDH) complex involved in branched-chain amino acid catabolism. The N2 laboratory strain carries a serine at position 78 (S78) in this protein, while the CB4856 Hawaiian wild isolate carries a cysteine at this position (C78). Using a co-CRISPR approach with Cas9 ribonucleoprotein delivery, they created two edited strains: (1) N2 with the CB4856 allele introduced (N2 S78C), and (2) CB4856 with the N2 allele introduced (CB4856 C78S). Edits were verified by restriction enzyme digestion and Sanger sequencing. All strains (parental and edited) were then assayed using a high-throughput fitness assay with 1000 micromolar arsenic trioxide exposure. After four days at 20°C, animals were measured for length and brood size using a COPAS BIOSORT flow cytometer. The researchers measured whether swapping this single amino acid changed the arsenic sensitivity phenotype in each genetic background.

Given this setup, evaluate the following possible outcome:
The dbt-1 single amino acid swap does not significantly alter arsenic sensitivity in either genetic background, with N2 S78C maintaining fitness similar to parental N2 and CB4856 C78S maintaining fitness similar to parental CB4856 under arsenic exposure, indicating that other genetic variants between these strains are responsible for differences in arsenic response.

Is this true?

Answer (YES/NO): NO